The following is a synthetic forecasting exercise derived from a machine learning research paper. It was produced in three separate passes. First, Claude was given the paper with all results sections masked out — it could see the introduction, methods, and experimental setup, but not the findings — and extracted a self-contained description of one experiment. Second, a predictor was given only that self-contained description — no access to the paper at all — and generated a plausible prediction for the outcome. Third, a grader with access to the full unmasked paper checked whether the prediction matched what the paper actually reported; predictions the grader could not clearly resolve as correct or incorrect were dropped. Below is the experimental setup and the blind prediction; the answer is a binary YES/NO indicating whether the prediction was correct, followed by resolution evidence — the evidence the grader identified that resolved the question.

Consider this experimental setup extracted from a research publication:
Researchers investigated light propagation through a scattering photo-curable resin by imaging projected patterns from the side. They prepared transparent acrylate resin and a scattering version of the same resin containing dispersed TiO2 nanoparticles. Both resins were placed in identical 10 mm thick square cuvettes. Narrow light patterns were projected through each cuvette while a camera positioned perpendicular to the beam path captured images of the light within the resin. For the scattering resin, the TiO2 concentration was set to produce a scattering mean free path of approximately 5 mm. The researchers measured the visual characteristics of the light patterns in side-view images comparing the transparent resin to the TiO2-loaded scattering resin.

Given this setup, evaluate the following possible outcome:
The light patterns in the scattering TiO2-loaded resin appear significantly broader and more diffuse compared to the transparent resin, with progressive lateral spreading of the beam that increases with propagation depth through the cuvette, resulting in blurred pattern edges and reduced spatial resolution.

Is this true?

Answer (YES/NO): YES